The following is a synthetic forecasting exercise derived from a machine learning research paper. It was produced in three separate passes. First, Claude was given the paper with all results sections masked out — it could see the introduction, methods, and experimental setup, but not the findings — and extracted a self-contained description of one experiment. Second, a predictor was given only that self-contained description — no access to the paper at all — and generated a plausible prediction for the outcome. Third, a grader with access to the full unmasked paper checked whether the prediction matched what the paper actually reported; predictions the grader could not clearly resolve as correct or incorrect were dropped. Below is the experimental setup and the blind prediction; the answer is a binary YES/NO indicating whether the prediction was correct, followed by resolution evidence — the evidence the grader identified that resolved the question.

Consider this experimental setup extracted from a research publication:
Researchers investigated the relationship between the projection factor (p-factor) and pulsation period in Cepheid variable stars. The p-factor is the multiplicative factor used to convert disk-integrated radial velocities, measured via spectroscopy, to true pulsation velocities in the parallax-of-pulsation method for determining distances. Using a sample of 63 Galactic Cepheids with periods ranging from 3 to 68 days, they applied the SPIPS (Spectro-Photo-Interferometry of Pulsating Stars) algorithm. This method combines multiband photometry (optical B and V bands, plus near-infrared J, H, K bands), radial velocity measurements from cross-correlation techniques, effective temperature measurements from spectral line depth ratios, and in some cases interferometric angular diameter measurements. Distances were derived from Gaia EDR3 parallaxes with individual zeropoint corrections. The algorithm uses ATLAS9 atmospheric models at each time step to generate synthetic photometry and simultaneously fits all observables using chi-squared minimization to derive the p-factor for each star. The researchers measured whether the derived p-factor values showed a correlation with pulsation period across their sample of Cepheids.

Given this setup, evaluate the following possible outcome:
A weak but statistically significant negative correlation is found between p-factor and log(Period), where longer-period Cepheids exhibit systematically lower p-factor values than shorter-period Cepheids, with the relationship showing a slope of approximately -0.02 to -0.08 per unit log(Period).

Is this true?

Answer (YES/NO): NO